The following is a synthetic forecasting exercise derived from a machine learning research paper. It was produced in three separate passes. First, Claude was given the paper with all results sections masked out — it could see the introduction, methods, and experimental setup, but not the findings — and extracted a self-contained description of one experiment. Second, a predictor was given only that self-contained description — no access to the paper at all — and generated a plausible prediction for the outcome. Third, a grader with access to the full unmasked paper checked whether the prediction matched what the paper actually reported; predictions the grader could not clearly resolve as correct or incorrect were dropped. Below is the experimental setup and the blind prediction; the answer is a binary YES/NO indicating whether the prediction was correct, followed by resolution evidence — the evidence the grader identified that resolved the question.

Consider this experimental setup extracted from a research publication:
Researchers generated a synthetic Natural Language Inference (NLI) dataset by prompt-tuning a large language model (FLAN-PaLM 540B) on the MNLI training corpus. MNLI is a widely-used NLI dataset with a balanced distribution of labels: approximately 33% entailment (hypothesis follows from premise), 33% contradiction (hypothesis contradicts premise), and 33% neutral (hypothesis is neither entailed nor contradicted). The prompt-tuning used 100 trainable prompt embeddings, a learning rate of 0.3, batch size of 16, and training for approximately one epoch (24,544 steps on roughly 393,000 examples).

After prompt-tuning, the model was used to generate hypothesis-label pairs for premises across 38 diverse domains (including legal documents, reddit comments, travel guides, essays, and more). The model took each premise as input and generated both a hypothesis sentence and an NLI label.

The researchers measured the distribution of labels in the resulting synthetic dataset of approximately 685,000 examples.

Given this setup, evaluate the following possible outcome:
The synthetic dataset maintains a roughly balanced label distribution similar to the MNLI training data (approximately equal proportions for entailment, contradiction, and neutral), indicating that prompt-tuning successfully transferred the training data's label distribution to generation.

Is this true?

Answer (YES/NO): YES